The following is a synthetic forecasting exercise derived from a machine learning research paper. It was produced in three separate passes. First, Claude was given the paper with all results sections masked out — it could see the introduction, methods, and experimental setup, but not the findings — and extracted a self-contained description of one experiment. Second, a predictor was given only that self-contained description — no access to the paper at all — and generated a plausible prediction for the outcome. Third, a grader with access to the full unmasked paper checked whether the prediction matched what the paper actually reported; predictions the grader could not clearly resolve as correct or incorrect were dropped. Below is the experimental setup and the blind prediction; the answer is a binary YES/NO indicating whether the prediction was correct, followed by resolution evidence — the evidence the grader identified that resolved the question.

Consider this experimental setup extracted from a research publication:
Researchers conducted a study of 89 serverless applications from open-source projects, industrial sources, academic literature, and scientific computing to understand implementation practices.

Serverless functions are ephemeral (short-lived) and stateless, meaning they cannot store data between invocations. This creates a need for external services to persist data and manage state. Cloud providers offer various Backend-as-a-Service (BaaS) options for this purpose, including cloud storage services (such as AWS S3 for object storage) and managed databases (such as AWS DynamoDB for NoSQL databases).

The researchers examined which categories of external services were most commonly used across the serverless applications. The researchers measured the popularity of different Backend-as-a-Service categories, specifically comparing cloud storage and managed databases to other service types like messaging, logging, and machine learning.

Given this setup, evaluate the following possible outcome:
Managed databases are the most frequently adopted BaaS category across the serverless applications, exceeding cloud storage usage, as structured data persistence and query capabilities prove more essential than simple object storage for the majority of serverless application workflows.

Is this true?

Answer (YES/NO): NO